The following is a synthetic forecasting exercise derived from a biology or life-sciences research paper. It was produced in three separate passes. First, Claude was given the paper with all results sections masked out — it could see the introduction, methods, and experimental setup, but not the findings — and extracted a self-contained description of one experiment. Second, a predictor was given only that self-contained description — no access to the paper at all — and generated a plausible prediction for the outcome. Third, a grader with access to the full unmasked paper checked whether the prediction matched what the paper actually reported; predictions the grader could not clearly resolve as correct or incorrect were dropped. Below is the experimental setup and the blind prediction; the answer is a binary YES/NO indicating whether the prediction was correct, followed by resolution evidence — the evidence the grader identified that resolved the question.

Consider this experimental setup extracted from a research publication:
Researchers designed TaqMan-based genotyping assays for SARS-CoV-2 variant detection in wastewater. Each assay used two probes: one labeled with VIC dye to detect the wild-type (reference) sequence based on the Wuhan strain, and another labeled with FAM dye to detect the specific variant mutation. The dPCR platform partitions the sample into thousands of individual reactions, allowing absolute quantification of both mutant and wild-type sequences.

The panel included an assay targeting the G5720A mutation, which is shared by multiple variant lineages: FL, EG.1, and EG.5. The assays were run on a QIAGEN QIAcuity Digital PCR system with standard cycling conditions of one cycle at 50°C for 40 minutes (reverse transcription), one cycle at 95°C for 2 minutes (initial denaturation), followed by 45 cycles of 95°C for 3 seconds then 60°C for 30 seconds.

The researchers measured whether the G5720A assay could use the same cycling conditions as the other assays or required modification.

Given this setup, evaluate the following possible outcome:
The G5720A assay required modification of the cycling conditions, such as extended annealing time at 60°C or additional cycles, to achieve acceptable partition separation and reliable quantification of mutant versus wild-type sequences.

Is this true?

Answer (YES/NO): NO